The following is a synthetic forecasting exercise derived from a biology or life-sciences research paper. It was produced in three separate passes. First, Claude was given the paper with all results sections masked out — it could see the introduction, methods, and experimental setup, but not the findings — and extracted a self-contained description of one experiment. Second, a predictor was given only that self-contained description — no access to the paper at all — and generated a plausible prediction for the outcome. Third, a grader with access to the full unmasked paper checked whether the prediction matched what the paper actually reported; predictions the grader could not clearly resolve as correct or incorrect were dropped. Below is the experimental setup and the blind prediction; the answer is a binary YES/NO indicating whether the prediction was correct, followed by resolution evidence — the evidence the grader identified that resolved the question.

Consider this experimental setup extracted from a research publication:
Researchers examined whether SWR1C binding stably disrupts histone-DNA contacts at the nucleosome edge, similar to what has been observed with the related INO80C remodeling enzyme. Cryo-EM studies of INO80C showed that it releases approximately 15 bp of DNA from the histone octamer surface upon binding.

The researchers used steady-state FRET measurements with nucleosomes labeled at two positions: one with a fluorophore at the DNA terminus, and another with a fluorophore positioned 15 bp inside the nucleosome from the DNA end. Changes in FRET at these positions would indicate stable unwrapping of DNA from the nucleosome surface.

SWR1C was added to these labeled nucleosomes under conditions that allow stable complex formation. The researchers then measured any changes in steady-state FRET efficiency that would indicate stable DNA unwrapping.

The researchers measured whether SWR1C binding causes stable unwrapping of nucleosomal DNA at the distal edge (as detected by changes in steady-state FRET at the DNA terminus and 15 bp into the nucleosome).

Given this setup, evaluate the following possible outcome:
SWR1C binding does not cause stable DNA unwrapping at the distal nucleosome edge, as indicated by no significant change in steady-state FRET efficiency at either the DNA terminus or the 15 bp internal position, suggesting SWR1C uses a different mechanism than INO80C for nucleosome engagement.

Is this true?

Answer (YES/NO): YES